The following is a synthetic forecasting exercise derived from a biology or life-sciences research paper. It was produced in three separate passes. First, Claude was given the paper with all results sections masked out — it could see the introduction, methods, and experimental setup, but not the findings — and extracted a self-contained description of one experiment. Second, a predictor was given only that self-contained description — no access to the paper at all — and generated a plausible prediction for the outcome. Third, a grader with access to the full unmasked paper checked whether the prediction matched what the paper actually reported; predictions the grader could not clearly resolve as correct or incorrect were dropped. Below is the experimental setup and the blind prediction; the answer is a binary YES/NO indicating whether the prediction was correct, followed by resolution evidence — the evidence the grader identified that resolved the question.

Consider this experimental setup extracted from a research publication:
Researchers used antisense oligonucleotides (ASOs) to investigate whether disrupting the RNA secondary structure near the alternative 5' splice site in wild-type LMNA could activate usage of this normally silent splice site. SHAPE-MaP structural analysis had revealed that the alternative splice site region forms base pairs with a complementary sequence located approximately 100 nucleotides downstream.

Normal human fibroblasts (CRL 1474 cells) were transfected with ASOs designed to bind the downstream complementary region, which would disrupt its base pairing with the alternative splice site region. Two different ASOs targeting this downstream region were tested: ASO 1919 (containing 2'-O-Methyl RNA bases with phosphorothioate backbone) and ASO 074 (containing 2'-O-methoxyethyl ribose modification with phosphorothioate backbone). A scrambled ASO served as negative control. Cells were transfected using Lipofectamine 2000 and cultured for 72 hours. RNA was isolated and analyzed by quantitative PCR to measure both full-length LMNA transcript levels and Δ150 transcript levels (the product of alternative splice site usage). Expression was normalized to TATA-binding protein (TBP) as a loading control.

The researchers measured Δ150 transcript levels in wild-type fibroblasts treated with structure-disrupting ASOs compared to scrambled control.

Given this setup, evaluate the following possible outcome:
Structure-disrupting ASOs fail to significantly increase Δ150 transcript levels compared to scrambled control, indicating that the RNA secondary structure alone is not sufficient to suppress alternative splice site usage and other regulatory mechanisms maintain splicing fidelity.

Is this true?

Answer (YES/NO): NO